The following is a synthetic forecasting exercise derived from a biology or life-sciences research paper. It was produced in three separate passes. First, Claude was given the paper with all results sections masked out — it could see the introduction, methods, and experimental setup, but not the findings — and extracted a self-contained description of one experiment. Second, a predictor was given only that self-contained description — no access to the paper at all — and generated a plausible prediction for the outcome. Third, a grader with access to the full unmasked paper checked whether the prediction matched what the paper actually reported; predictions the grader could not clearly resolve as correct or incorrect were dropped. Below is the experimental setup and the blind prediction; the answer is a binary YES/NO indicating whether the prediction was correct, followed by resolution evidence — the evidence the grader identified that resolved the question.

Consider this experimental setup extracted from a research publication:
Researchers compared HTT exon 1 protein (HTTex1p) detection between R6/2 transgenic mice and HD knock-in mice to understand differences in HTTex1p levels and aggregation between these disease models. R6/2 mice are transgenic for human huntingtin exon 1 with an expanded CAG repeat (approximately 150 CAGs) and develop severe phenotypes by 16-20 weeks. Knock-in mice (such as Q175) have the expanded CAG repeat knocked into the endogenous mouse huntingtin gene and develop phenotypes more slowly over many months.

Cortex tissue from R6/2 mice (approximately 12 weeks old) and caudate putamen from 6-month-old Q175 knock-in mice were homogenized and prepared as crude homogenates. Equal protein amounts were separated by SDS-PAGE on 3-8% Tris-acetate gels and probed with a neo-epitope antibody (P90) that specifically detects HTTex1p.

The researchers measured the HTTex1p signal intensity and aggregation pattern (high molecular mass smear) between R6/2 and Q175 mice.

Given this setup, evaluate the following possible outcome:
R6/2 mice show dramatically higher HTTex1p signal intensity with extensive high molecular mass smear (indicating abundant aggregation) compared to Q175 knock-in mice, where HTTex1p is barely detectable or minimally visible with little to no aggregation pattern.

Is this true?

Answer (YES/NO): NO